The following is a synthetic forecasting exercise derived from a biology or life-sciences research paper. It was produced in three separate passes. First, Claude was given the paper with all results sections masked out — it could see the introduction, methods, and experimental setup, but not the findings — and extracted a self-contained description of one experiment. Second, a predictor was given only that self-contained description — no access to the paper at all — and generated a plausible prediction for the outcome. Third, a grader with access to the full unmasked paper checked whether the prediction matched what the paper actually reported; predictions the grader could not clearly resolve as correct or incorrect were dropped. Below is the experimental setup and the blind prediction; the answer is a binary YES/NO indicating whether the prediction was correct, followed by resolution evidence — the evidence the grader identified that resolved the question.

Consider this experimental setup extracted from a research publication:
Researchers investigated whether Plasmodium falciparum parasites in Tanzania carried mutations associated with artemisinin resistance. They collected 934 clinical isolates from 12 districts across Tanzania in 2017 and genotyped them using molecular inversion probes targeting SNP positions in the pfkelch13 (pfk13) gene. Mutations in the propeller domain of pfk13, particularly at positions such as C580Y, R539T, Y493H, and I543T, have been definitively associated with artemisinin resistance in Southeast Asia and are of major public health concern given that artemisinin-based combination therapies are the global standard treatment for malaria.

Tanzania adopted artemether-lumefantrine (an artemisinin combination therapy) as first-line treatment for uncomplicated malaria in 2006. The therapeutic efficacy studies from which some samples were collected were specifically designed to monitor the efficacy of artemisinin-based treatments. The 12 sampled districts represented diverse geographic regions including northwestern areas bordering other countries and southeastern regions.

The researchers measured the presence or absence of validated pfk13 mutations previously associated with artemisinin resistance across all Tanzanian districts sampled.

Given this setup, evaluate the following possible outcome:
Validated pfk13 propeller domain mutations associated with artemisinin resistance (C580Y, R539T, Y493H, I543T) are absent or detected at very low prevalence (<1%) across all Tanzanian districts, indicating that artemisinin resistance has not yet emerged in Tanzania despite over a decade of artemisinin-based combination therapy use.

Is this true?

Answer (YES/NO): YES